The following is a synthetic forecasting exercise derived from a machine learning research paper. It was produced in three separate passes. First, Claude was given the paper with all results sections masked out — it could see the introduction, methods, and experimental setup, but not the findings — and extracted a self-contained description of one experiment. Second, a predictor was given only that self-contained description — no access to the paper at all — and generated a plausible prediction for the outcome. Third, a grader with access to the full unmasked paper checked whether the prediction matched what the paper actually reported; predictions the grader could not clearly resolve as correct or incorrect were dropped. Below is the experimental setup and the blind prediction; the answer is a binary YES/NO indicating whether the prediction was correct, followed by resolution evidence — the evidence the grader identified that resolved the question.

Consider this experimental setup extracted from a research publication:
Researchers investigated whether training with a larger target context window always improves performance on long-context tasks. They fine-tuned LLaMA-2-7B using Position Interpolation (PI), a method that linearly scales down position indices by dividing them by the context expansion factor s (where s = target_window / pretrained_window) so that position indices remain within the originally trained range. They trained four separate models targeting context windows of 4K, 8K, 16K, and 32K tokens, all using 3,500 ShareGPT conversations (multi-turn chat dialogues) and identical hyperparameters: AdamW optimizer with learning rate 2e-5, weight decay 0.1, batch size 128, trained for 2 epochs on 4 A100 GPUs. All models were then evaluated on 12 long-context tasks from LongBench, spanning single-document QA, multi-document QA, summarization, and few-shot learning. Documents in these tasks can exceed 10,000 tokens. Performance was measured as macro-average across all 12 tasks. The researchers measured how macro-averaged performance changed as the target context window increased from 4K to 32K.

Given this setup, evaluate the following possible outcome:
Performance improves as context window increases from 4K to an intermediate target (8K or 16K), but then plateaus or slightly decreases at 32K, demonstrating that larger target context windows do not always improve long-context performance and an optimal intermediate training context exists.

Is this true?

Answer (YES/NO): NO